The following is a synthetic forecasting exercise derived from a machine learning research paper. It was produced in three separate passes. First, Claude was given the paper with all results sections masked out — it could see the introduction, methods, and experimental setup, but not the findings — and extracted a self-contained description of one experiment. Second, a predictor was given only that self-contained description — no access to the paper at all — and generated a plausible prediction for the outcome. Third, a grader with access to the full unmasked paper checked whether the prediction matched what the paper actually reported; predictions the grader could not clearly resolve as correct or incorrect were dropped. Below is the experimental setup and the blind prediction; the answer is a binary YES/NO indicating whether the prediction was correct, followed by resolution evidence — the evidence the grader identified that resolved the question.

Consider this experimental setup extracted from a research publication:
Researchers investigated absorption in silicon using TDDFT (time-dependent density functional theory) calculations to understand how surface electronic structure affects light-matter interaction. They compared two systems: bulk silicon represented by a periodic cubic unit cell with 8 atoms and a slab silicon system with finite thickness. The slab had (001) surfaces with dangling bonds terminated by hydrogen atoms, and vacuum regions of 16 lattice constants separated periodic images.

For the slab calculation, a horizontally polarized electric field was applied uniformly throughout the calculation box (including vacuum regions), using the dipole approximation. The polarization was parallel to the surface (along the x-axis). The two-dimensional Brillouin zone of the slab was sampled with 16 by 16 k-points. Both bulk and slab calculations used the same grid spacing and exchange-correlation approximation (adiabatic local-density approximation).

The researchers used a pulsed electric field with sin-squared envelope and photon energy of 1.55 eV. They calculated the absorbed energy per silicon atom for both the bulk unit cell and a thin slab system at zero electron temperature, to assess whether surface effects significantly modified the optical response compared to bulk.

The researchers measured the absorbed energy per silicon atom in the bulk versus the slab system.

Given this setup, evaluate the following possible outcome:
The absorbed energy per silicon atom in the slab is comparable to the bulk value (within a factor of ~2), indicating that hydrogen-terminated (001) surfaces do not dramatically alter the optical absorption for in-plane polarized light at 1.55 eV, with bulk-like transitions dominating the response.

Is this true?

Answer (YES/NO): YES